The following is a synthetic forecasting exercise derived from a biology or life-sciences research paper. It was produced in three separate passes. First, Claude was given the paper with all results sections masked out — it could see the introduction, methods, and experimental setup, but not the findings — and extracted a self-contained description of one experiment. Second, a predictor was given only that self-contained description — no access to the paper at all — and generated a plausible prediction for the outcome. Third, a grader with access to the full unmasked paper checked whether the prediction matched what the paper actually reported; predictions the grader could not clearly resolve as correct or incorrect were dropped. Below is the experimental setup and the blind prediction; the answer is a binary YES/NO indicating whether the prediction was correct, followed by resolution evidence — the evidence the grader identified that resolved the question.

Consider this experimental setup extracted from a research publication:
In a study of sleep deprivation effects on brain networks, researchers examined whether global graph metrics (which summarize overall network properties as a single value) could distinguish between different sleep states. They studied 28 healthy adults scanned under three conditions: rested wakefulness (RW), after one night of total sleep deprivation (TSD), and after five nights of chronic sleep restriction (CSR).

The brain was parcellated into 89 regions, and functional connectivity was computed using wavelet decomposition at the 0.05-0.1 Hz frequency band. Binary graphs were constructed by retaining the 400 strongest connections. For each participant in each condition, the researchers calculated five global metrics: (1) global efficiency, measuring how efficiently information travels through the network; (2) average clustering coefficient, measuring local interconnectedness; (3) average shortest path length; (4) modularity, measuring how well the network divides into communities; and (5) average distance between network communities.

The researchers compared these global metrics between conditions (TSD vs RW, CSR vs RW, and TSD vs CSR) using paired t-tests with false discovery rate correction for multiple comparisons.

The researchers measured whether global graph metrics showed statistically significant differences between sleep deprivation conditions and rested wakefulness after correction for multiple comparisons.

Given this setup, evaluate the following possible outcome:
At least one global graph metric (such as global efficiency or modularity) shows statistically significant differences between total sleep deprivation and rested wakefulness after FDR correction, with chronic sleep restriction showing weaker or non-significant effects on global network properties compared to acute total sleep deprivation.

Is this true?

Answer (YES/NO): NO